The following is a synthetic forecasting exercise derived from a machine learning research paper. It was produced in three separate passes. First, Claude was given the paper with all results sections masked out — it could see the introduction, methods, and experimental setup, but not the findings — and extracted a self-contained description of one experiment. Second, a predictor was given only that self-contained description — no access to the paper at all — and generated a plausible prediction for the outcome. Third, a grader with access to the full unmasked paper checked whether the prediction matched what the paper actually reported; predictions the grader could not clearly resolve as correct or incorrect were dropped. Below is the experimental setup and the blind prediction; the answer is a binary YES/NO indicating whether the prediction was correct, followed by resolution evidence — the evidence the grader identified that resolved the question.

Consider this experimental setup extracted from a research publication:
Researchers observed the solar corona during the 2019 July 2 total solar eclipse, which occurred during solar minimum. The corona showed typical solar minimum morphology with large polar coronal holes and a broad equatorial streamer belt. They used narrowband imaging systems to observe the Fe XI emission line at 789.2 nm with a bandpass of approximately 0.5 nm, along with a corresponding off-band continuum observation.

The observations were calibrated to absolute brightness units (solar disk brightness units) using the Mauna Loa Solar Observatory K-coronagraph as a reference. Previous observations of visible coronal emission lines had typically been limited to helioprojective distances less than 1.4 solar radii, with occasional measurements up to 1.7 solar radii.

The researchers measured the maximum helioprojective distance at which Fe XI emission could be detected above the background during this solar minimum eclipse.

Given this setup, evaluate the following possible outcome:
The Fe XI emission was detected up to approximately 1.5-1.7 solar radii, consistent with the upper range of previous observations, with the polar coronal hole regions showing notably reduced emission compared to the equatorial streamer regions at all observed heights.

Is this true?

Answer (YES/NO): NO